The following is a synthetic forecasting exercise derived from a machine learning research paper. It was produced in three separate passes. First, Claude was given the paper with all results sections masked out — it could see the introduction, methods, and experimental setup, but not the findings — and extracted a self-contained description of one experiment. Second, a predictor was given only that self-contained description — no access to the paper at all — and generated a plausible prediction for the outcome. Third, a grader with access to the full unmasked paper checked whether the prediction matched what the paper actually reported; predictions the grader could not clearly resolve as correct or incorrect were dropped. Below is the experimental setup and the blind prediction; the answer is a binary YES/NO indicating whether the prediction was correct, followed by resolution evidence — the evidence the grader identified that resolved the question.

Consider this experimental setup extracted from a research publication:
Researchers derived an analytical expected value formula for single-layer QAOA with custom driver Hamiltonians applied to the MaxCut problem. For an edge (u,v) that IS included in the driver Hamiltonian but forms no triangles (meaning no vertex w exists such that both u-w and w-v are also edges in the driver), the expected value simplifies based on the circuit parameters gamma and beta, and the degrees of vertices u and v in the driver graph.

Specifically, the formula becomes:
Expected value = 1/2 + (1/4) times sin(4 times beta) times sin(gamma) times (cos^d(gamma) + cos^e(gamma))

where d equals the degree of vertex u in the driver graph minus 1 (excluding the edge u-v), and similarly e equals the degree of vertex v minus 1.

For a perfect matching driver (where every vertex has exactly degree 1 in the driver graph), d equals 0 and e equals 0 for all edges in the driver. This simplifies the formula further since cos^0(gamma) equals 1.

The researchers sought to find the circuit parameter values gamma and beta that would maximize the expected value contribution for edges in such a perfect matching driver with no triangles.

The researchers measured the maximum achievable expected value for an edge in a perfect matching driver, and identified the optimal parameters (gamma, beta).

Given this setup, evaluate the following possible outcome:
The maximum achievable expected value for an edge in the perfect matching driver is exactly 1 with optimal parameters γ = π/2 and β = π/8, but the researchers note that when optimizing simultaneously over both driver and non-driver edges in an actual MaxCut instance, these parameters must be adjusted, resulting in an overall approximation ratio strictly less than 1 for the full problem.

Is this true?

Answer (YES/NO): NO